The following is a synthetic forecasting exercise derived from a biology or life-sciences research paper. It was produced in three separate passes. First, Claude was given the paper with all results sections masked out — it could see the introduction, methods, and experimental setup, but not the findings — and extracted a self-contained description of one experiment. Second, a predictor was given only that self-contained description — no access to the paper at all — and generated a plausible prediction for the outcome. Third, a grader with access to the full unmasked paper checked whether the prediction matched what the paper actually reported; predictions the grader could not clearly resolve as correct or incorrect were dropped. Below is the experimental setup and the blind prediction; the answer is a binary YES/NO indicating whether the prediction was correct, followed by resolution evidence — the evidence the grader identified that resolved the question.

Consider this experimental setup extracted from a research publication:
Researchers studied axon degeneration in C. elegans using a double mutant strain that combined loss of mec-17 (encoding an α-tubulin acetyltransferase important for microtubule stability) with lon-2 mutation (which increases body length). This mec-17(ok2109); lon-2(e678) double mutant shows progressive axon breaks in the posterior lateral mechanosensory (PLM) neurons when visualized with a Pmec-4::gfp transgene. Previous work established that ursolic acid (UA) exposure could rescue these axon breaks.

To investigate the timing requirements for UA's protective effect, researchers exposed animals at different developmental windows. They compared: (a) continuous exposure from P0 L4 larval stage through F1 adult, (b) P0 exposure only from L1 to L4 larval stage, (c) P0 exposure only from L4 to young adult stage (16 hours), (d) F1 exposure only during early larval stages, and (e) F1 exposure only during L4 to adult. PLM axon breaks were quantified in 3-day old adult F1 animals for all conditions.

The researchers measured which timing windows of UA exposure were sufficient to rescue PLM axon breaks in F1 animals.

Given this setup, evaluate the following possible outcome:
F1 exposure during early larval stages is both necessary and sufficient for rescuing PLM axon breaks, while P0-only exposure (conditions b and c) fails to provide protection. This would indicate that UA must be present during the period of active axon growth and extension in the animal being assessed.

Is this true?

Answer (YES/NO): NO